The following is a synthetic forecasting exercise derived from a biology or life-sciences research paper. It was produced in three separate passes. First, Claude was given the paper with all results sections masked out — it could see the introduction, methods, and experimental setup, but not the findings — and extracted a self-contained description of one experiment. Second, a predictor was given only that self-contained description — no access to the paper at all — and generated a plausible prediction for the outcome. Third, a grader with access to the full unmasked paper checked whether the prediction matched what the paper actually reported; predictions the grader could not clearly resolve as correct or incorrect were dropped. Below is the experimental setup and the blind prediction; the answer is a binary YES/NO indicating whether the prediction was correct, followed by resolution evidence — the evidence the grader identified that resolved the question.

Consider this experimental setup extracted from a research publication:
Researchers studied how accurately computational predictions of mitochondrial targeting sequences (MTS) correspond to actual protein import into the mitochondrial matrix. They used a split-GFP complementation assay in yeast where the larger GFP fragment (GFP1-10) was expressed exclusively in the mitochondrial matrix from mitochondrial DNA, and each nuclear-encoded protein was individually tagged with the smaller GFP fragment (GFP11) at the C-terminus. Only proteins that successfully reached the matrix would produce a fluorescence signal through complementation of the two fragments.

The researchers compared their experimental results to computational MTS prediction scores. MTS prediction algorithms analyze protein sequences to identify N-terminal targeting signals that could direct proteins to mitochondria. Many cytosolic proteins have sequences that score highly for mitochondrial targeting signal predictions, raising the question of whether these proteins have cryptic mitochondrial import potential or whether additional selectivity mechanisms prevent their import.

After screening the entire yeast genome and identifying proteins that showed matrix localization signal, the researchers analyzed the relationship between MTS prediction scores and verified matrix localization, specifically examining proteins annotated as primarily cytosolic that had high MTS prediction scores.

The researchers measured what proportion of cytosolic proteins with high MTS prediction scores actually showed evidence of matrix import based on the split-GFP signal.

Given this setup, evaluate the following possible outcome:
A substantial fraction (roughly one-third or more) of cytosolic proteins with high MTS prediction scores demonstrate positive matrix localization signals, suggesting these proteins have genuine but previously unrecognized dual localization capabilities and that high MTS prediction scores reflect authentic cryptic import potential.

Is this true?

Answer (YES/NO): NO